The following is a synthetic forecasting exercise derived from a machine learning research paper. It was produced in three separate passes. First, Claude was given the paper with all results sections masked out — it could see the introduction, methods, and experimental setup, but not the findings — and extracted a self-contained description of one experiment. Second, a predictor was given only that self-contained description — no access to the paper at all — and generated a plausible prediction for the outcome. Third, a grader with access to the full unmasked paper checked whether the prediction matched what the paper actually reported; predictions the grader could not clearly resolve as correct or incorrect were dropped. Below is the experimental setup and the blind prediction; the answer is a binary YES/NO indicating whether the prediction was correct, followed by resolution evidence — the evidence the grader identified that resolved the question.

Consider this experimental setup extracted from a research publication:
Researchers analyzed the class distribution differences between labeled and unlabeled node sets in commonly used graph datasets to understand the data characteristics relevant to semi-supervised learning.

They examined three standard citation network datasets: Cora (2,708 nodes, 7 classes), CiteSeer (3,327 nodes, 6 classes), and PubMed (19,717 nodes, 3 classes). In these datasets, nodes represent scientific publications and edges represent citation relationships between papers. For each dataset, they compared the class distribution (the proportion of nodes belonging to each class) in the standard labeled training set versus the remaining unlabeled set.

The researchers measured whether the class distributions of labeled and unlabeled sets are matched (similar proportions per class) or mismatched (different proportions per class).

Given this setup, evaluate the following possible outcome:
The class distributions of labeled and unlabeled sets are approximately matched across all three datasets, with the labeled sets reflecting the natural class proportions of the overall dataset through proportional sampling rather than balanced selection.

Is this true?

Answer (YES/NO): NO